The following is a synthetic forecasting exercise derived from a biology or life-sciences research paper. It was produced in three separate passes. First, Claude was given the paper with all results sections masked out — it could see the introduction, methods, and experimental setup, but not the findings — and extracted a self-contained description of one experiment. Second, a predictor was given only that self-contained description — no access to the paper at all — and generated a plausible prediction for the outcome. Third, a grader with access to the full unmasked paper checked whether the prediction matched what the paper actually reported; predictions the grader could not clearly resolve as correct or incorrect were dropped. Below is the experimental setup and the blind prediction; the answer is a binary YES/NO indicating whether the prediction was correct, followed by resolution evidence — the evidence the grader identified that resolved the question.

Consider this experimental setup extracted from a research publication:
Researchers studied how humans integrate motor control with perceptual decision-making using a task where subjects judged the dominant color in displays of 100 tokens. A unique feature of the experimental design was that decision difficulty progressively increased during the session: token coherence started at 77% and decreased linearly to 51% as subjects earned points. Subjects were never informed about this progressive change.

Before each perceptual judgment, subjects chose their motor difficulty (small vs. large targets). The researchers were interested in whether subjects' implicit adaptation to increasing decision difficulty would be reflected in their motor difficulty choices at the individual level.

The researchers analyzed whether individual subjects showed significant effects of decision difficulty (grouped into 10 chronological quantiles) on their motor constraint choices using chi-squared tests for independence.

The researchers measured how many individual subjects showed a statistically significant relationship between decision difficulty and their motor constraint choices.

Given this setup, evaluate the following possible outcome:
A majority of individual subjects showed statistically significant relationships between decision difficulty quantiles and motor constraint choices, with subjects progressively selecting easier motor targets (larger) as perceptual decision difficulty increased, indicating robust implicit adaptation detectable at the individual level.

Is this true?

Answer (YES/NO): YES